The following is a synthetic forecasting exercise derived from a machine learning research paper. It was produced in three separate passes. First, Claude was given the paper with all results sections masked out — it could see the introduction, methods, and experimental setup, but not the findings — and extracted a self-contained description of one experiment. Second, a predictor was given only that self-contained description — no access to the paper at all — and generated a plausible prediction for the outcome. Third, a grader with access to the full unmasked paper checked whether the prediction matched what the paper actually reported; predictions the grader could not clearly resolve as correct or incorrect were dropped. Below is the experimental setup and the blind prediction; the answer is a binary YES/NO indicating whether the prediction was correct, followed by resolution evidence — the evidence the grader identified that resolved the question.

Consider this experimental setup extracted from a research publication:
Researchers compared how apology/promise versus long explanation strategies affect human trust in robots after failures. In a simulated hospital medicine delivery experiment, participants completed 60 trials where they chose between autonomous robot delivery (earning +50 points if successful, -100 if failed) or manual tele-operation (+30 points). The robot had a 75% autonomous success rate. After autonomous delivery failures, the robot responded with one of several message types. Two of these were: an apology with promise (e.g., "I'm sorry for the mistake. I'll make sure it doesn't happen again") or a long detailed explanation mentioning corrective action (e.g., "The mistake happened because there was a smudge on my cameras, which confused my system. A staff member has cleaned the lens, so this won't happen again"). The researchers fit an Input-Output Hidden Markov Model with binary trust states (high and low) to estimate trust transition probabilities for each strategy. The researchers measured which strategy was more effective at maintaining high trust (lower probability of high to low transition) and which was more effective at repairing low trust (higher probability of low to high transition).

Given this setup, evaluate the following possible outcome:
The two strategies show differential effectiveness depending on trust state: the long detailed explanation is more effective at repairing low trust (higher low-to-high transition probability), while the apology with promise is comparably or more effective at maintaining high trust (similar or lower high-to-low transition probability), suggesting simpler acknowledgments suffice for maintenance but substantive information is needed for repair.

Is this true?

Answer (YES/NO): NO